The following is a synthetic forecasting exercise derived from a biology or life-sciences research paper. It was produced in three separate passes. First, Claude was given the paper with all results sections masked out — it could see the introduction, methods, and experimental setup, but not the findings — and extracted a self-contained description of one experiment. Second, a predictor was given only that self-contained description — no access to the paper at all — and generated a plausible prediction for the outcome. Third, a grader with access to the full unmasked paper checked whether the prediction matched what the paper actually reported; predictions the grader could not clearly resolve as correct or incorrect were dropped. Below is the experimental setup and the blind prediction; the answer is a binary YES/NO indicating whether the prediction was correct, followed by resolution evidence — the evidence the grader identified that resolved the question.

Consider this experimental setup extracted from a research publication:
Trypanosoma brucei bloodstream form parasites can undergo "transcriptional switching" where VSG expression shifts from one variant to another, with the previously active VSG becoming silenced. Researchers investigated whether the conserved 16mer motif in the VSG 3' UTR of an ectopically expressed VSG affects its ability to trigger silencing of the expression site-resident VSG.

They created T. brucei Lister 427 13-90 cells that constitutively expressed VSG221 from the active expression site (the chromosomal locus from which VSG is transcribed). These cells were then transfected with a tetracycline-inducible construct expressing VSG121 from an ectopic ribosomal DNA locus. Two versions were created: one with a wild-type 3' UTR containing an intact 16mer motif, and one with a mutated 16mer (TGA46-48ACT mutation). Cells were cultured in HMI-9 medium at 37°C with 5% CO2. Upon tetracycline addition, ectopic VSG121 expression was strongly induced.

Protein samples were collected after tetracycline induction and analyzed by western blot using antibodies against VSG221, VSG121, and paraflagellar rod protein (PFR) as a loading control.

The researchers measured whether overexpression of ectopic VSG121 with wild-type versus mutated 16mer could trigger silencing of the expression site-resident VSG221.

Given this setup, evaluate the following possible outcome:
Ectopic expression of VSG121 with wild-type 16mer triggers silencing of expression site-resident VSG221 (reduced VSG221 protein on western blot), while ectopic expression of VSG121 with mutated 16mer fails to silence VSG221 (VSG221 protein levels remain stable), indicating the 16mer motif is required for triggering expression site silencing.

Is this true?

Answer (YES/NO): YES